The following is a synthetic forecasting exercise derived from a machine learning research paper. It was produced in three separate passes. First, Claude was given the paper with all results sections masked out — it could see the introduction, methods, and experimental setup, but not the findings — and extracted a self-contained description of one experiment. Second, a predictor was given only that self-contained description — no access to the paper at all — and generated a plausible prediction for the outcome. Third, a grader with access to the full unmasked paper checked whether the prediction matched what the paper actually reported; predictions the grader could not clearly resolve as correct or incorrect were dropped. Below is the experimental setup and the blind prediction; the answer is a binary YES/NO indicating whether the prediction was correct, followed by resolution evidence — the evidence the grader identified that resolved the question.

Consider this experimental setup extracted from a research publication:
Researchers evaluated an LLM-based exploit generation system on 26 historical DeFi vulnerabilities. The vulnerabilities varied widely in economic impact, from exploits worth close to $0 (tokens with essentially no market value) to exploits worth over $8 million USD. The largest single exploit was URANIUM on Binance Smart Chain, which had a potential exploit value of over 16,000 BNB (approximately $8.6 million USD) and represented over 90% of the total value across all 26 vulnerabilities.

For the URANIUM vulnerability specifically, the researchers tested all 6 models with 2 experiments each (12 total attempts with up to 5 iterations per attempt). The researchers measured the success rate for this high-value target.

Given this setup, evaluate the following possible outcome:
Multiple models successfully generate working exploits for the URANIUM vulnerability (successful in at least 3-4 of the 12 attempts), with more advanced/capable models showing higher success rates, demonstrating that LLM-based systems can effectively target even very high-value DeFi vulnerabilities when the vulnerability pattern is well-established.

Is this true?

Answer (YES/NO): YES